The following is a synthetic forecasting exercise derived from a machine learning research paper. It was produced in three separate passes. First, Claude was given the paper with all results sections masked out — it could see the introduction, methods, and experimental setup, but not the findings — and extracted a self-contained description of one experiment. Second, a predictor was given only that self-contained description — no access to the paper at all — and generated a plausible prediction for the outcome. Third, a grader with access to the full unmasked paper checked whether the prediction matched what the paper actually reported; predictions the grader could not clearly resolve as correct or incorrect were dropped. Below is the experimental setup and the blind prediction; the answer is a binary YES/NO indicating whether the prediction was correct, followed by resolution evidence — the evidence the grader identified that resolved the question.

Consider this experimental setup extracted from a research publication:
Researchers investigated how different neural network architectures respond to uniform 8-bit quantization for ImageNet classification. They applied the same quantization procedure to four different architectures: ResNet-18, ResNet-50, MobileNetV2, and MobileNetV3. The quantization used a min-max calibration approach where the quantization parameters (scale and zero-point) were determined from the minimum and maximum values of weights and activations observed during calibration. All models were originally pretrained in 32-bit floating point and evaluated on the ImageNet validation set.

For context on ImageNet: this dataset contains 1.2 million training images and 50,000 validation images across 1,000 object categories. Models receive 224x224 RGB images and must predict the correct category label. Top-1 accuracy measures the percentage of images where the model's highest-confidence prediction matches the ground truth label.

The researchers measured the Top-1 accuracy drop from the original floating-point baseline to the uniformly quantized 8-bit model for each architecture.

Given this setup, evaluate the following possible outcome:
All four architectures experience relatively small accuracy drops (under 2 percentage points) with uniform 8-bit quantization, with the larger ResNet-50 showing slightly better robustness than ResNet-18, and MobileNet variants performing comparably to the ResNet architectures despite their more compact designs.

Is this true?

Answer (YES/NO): NO